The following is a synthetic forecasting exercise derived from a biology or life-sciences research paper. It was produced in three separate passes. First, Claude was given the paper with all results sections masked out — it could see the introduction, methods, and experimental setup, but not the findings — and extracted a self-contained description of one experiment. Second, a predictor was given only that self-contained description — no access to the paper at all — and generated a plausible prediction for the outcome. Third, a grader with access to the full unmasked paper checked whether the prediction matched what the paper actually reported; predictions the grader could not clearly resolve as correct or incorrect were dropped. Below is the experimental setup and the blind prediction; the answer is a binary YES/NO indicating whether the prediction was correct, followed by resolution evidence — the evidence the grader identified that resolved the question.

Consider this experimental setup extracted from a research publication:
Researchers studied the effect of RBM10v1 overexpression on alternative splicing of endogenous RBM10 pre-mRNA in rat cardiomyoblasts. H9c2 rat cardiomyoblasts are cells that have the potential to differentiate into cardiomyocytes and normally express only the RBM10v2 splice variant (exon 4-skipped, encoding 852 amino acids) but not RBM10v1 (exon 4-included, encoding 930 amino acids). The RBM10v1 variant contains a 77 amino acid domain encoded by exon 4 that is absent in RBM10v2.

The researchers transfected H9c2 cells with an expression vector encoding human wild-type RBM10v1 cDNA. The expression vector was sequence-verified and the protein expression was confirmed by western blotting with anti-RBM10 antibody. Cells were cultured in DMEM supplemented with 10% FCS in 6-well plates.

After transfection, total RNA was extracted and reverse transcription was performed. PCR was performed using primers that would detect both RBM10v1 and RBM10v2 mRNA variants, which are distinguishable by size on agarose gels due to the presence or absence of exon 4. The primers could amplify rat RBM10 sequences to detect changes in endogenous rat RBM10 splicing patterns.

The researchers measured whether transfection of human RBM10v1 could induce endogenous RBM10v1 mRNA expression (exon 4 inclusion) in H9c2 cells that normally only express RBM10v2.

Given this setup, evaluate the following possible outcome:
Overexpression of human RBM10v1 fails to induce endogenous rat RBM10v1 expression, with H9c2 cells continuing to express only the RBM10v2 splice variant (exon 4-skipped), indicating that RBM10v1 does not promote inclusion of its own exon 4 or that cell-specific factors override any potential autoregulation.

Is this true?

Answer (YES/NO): NO